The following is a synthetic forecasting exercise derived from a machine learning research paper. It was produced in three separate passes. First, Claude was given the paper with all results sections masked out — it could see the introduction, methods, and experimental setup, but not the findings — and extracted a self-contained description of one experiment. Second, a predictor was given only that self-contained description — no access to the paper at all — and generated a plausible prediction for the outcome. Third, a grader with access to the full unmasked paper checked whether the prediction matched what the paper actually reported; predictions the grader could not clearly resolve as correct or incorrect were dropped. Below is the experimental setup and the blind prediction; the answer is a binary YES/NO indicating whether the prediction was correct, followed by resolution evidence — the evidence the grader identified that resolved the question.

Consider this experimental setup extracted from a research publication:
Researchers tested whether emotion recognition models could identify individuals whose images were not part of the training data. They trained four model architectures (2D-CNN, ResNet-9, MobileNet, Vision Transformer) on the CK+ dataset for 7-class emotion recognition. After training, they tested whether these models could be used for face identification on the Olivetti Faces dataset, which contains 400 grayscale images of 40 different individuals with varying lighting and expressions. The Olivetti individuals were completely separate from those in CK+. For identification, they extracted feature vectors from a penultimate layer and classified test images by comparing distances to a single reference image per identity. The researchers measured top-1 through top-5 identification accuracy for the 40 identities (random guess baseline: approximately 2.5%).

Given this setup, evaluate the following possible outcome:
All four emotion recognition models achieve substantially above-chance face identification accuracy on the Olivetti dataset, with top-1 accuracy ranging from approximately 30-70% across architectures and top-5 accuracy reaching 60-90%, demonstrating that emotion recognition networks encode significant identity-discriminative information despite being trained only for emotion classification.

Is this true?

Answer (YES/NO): NO